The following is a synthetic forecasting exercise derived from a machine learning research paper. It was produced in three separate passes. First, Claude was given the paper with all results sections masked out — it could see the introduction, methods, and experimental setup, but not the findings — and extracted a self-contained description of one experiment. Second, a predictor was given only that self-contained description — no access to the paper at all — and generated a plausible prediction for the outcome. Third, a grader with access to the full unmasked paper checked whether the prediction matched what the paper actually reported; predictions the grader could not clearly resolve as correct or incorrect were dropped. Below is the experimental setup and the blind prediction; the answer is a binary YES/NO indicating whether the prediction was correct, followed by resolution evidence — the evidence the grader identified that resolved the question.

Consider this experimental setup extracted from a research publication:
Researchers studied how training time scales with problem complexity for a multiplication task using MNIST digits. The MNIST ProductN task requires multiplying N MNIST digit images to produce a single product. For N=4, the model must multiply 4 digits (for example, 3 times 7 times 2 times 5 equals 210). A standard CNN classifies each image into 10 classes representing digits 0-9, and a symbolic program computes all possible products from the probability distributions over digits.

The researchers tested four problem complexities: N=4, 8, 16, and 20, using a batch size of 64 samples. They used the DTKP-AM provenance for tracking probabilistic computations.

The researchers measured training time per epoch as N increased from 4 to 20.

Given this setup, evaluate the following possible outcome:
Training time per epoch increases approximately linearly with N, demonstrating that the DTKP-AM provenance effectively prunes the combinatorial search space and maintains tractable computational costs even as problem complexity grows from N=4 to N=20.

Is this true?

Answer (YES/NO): NO